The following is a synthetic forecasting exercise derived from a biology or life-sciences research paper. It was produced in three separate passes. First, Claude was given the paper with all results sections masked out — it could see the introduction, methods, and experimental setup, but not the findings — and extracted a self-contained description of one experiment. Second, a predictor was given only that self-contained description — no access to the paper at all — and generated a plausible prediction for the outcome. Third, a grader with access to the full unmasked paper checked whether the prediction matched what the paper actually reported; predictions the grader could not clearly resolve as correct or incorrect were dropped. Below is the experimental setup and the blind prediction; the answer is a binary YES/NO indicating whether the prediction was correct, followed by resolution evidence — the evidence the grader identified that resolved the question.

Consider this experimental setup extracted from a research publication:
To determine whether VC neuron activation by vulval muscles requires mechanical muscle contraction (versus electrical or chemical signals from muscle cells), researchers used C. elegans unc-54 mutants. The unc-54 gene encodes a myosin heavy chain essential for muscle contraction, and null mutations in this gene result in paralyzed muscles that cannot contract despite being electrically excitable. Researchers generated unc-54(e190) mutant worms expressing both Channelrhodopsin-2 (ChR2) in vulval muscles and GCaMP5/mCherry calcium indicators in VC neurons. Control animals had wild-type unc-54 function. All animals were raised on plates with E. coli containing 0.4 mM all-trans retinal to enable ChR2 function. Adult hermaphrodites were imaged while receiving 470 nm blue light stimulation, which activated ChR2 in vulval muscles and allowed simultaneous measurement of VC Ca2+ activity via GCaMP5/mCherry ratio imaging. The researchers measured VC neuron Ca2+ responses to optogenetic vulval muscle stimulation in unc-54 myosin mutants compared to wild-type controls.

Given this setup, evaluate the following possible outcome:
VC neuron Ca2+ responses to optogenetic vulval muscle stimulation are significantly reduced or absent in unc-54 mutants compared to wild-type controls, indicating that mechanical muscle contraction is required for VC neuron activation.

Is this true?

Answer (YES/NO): YES